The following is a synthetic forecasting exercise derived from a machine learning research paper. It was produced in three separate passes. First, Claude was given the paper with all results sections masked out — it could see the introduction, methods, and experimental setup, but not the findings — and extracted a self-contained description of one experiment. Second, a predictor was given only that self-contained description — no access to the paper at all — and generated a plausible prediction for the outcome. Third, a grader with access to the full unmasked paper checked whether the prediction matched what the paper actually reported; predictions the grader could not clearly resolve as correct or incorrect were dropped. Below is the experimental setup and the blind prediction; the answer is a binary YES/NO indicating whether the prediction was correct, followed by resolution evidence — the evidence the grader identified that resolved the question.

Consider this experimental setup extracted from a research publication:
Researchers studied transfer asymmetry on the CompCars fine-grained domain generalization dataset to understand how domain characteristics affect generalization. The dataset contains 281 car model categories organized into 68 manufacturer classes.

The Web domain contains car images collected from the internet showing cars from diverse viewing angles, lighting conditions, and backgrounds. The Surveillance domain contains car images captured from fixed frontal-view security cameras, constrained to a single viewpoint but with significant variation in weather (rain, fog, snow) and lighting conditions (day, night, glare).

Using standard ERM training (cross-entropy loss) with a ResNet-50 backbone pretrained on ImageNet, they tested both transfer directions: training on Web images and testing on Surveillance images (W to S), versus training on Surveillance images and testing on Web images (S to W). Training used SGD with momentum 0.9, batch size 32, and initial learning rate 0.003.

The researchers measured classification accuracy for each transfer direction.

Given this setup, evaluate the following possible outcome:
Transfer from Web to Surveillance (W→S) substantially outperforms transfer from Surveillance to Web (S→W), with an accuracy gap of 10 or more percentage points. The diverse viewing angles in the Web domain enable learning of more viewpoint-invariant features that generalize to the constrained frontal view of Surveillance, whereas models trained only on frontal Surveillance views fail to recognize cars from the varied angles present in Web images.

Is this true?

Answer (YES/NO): YES